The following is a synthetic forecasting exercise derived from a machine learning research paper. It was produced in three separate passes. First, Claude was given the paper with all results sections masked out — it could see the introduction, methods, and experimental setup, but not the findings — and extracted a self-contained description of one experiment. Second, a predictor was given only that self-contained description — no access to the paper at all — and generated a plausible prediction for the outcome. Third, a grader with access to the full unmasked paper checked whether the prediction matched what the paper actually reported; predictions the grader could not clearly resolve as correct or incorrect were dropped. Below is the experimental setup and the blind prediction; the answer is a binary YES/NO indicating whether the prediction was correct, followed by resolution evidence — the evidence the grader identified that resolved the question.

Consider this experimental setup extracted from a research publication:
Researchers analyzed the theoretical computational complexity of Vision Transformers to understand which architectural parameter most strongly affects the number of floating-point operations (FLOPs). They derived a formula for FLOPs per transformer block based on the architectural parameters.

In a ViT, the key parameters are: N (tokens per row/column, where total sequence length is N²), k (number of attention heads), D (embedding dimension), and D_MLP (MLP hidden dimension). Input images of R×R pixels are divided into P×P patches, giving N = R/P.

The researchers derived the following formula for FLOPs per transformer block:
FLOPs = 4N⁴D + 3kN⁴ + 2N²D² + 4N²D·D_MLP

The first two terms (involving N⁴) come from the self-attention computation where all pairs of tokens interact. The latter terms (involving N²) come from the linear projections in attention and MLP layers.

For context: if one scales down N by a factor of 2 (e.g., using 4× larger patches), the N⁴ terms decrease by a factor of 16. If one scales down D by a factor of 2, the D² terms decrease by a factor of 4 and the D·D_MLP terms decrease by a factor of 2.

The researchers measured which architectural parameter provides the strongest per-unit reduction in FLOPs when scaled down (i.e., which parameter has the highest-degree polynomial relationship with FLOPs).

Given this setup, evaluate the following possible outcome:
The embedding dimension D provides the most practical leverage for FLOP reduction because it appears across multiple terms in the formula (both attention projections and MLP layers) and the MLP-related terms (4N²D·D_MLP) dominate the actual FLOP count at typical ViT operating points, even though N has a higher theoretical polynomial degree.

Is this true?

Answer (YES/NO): NO